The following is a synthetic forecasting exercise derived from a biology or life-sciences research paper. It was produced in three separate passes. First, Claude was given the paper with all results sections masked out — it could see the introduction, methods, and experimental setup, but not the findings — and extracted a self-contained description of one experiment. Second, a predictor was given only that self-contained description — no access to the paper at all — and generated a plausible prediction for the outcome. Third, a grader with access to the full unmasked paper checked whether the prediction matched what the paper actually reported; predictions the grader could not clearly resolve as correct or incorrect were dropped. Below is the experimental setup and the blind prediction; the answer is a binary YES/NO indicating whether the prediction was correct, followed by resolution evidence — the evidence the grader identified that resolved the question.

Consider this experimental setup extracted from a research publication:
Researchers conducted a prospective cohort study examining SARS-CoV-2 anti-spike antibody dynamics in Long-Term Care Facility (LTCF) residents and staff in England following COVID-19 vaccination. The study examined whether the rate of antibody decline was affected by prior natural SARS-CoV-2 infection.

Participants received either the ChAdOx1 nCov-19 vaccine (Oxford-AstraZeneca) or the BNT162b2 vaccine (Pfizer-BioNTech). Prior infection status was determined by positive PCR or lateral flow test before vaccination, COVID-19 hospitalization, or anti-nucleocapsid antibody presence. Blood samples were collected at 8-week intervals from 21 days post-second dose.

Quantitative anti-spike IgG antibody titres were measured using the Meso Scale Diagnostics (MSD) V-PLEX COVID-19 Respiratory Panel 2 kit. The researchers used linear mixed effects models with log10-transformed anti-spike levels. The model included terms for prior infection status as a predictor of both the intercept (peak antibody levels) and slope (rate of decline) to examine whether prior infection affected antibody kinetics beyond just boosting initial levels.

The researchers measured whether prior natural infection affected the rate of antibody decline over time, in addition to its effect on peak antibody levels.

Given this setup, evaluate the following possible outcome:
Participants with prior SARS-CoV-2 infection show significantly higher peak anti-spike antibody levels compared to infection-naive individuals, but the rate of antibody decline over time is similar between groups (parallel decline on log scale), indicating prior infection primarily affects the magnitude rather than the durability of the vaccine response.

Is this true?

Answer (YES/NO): NO